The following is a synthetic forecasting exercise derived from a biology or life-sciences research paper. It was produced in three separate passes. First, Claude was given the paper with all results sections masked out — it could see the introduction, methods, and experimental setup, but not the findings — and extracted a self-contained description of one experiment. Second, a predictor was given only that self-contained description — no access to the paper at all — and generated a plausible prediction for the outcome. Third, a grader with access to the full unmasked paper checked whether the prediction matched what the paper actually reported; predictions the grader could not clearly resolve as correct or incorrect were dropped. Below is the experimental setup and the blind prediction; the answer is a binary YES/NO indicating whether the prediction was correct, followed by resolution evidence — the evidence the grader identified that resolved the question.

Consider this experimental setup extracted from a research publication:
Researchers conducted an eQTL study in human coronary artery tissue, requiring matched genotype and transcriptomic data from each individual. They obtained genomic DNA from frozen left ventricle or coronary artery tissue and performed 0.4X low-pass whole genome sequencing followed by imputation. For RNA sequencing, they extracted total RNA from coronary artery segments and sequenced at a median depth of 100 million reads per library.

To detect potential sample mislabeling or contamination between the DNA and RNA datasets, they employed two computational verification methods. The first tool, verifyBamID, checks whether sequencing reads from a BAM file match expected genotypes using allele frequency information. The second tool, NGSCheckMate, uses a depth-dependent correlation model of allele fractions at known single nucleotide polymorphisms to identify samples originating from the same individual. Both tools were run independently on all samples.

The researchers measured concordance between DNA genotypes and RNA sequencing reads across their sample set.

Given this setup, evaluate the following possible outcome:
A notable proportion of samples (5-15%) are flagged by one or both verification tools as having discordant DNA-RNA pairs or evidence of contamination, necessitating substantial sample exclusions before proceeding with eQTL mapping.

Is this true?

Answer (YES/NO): NO